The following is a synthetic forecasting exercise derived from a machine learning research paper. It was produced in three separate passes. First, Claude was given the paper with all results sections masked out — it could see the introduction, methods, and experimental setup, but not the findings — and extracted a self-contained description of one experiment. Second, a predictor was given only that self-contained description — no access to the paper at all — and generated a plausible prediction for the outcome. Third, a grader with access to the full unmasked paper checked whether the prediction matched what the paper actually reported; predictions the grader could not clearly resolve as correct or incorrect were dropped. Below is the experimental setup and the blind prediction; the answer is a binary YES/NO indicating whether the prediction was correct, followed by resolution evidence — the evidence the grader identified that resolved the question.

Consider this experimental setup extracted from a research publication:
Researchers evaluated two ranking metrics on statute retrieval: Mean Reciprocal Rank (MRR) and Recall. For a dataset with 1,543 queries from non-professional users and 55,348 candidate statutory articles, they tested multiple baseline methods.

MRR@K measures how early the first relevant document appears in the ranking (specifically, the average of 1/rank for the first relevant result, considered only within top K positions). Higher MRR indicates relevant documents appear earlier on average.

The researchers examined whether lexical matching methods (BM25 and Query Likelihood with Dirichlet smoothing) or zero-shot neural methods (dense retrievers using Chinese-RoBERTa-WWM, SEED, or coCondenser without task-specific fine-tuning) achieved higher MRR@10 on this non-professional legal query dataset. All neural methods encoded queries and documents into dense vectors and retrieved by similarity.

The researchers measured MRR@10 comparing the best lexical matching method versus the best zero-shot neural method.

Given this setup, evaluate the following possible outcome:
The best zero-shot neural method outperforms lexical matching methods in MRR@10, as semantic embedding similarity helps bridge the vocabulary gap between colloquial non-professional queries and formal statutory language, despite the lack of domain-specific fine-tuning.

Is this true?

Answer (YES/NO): NO